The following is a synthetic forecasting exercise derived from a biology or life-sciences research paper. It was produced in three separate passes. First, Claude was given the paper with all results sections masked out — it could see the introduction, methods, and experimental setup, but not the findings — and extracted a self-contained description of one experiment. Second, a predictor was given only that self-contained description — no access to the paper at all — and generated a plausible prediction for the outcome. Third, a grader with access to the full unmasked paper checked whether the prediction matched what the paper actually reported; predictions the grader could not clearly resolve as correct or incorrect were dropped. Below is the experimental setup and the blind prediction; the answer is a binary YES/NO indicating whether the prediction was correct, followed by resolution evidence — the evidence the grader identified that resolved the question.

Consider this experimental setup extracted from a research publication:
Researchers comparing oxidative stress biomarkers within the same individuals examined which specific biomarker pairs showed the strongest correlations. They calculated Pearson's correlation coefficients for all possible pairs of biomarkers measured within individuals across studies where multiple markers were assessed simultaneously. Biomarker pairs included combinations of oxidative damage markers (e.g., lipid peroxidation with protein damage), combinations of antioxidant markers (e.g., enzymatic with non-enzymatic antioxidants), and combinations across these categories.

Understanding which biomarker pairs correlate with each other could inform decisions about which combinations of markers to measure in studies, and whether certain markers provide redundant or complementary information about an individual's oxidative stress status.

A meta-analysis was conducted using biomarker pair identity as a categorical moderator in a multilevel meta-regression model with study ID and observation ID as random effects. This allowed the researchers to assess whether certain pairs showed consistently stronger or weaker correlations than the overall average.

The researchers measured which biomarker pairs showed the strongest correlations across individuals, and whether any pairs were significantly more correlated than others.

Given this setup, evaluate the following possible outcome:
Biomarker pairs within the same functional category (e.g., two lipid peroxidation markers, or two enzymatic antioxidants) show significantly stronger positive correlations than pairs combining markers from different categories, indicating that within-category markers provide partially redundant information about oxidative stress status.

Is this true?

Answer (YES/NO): NO